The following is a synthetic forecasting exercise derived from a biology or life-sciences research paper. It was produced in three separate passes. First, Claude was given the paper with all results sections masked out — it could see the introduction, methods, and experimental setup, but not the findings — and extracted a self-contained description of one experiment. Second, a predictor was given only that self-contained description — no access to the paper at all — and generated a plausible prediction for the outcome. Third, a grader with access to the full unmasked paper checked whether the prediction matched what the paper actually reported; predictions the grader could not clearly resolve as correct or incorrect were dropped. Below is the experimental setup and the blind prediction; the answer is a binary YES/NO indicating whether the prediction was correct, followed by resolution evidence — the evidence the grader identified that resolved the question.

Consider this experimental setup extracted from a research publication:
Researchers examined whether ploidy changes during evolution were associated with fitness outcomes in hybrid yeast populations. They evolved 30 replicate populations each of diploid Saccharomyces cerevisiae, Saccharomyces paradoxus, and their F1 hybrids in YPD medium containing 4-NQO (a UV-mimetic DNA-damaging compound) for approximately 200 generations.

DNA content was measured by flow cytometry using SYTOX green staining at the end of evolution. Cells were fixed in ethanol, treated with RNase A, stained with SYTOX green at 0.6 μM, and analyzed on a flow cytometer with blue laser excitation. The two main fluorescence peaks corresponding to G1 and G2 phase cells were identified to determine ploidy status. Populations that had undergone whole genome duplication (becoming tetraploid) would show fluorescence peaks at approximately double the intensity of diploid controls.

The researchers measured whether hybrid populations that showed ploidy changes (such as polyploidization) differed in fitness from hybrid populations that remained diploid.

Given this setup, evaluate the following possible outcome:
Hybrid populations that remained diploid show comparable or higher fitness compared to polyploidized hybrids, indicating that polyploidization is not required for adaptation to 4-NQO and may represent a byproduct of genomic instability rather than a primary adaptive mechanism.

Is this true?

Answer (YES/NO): YES